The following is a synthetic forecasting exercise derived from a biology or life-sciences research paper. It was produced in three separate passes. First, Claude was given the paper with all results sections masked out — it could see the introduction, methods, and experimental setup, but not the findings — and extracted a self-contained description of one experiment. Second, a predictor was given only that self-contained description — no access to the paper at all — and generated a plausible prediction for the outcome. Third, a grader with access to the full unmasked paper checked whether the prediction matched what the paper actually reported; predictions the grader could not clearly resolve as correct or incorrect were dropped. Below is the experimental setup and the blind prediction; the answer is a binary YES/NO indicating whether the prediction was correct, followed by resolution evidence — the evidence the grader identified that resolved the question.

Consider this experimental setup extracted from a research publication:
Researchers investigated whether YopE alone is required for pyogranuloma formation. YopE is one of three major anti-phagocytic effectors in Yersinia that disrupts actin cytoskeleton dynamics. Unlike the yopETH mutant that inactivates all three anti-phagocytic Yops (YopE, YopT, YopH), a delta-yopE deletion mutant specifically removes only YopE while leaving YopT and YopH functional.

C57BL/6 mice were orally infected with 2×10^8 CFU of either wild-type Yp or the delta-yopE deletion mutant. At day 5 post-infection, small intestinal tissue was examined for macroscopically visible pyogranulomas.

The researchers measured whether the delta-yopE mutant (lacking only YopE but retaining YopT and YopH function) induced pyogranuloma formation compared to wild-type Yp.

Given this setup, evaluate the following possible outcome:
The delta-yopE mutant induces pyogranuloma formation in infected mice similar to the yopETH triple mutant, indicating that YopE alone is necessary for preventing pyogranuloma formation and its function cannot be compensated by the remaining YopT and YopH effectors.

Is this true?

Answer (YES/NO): NO